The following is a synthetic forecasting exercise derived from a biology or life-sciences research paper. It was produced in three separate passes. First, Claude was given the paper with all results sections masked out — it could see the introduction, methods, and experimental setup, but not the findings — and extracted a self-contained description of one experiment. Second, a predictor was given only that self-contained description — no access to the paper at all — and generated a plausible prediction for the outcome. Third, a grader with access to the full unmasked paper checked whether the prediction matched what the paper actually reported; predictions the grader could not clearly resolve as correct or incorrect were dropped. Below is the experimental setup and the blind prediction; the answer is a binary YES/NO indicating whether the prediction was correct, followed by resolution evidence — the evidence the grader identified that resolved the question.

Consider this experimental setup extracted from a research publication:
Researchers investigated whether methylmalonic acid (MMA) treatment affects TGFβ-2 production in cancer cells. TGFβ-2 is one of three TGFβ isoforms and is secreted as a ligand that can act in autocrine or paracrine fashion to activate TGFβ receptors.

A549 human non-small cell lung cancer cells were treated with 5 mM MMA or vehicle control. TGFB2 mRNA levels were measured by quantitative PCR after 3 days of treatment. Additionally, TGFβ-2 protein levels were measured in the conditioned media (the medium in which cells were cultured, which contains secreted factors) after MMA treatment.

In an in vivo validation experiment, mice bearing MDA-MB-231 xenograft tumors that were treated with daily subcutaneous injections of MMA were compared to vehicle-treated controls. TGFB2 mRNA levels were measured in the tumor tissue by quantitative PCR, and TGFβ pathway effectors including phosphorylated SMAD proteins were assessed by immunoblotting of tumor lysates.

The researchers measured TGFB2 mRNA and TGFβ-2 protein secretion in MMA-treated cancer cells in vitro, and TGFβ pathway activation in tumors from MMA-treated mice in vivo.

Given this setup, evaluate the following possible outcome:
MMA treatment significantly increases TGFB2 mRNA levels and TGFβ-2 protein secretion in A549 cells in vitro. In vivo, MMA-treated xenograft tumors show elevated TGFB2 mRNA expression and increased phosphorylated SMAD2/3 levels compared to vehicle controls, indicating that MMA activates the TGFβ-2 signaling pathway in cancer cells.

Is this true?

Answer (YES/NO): YES